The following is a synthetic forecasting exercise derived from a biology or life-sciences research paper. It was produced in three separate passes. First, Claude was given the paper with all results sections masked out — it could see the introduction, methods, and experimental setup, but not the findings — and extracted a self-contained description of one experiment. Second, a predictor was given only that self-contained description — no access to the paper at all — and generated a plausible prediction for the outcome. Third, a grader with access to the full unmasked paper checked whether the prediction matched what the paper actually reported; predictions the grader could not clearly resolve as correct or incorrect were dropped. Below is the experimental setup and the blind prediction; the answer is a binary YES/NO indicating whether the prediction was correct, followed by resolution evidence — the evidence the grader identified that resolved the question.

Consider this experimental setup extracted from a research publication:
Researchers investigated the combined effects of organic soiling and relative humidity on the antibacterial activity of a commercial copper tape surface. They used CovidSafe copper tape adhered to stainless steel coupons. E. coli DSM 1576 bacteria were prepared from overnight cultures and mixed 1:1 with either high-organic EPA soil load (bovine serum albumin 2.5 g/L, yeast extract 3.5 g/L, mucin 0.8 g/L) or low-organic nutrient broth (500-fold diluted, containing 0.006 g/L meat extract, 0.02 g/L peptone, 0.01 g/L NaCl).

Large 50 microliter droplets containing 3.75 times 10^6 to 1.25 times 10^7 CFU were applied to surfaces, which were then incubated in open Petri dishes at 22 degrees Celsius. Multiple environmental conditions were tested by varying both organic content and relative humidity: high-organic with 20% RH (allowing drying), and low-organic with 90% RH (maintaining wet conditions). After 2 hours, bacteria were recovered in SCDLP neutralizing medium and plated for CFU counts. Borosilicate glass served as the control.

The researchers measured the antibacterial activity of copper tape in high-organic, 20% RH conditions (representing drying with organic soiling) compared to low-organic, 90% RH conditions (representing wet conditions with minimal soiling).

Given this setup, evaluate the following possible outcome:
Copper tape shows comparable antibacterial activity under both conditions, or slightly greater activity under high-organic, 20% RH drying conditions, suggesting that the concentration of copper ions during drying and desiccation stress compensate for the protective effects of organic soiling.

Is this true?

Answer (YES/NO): NO